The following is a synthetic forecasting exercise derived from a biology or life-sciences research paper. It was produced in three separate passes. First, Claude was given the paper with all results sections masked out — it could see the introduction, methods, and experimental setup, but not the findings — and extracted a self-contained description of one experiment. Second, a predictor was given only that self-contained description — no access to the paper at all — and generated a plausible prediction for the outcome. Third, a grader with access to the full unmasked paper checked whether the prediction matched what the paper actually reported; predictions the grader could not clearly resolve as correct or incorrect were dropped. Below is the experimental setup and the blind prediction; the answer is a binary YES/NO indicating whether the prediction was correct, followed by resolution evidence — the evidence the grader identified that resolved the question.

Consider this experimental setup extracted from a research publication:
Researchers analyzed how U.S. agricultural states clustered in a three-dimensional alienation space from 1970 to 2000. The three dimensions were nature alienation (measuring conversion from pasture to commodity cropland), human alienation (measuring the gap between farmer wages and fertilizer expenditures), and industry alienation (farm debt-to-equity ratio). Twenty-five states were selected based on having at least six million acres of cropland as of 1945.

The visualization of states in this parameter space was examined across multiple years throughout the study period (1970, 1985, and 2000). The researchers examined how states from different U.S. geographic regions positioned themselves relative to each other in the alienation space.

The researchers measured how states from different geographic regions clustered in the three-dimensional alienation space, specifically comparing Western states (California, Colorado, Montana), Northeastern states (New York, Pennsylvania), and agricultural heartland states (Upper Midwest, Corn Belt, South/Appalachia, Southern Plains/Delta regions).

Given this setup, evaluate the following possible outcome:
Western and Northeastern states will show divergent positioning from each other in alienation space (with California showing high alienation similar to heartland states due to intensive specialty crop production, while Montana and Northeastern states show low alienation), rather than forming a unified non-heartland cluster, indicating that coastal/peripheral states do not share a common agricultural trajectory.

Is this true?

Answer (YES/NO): NO